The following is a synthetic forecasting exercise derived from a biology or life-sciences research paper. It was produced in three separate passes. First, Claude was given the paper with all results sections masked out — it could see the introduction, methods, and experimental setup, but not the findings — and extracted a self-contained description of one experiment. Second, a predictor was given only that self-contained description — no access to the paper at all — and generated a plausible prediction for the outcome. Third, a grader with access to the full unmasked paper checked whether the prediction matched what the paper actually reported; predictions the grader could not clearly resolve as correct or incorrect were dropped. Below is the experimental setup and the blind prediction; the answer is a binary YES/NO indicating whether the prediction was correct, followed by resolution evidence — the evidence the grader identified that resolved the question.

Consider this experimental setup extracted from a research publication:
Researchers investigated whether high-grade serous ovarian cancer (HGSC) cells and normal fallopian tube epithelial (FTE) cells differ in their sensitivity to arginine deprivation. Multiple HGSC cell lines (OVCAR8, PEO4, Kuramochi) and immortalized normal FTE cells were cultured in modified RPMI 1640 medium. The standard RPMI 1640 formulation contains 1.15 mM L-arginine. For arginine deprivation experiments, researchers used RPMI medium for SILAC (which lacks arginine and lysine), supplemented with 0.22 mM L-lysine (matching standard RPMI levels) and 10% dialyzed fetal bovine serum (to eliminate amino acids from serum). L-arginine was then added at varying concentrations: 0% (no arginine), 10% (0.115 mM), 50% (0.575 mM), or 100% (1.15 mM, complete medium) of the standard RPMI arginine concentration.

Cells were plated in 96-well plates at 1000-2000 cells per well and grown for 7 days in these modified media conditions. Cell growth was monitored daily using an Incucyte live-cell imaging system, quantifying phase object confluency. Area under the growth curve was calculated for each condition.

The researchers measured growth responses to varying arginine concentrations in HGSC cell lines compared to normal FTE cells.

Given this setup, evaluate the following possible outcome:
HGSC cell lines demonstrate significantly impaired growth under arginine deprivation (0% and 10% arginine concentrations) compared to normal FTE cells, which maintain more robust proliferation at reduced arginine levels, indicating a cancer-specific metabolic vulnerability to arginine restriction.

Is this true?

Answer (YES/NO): YES